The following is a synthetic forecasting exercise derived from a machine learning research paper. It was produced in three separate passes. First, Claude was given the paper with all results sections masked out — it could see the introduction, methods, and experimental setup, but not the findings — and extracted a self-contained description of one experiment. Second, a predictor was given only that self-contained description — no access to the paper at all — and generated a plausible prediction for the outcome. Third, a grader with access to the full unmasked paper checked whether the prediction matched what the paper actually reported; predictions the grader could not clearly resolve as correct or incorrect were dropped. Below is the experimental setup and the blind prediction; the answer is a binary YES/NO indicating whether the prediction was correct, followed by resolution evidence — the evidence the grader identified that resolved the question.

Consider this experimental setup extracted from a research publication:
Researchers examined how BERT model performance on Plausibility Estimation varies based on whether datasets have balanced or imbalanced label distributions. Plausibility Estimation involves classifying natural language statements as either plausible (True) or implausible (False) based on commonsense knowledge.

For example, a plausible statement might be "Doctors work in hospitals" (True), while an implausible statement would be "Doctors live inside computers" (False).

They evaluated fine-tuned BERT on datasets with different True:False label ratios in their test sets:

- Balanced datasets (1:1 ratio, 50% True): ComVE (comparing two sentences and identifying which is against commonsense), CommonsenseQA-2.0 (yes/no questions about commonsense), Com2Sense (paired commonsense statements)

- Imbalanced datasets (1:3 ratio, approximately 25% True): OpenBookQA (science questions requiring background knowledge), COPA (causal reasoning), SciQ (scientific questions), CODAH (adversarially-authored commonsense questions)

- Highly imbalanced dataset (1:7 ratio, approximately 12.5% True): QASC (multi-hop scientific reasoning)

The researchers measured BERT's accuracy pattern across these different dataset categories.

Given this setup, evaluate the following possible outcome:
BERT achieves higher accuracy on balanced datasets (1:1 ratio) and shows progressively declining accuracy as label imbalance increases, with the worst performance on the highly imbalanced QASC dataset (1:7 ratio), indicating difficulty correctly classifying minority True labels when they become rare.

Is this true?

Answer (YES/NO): NO